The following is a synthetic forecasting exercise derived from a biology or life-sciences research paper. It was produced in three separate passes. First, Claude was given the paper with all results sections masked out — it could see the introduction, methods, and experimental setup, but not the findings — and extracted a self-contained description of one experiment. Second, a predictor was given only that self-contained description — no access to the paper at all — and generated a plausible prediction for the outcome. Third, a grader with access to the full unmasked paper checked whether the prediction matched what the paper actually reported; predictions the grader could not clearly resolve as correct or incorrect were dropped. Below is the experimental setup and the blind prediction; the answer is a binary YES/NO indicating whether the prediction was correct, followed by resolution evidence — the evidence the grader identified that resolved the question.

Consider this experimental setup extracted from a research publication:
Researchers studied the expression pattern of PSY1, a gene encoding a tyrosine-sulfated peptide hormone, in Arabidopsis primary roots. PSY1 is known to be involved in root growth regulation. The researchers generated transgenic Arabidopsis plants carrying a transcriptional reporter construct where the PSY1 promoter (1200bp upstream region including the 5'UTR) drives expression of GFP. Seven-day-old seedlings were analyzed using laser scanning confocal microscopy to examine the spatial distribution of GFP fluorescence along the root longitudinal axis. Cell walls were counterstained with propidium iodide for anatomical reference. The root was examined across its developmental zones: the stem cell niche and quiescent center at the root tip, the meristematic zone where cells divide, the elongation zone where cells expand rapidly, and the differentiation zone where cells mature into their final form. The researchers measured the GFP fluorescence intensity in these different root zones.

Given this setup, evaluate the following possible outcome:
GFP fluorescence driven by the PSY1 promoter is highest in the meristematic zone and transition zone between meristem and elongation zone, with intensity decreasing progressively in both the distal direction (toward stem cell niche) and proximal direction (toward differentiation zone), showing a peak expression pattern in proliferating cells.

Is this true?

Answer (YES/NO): NO